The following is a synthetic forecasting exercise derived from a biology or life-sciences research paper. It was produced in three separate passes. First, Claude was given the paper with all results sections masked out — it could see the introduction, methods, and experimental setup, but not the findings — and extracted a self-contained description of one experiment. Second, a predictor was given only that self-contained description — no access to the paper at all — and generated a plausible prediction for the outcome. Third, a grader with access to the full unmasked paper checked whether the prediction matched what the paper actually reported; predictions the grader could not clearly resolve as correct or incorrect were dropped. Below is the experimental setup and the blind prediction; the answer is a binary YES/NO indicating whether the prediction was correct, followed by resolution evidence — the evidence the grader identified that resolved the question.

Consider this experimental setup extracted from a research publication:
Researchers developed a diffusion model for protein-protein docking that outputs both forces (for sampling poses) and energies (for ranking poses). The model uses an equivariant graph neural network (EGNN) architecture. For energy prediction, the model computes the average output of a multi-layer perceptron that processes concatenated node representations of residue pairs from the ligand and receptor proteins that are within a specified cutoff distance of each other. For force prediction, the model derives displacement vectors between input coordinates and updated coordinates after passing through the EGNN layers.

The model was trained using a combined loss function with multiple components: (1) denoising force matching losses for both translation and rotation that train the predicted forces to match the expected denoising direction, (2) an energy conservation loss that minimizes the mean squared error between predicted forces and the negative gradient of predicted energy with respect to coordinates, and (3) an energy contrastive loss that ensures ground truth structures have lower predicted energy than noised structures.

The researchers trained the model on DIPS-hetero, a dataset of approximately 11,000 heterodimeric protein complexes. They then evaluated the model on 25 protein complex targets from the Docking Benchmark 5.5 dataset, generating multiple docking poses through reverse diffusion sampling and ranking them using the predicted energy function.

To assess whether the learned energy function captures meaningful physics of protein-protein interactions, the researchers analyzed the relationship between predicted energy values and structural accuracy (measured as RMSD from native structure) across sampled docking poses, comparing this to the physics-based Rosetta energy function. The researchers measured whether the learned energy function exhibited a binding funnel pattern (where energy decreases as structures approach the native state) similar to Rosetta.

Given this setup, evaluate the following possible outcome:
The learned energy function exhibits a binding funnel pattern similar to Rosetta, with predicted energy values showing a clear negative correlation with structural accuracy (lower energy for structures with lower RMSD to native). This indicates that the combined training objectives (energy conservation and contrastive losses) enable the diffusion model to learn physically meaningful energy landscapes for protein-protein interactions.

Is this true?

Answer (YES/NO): YES